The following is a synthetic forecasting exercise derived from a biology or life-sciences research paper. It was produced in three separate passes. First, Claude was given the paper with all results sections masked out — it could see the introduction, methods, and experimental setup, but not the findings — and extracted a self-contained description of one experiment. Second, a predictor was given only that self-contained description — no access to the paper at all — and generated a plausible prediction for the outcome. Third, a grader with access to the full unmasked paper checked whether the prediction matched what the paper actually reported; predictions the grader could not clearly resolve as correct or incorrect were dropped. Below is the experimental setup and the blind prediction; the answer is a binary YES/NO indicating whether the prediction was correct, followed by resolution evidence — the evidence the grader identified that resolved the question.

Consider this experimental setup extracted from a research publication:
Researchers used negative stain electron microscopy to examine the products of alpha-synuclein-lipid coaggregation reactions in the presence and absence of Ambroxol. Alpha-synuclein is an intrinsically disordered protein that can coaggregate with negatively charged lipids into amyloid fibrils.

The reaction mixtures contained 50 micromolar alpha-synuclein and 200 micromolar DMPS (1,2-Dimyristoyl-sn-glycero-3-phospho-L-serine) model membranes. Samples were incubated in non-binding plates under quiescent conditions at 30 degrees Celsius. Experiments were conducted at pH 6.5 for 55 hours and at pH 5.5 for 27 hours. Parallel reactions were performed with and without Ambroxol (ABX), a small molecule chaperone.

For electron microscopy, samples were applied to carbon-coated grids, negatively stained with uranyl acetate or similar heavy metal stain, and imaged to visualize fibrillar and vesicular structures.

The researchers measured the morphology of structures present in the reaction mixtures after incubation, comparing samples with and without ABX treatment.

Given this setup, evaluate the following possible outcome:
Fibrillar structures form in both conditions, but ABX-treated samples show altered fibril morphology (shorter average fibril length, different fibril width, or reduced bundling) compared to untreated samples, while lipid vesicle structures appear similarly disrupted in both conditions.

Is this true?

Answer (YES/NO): NO